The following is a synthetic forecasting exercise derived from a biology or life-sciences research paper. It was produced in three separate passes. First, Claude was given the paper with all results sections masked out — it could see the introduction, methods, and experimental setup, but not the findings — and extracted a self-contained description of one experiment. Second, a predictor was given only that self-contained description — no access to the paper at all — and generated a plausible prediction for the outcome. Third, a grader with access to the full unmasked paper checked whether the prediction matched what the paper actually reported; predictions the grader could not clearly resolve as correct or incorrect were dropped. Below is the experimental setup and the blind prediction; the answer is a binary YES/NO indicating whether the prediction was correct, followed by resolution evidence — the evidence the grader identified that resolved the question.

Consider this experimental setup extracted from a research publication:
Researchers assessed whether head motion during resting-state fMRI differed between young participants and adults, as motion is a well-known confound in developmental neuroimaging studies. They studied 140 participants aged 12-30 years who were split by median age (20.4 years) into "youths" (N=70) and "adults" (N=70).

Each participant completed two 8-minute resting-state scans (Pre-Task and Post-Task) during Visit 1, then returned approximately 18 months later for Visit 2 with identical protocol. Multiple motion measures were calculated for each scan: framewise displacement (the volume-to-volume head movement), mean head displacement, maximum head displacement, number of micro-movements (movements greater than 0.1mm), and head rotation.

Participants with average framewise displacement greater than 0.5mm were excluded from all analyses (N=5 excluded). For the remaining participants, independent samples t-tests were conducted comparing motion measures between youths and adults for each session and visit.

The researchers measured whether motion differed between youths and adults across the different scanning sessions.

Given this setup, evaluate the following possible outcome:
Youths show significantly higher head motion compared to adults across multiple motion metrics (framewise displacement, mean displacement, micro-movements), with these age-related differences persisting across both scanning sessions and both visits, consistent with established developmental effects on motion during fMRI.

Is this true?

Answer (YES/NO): NO